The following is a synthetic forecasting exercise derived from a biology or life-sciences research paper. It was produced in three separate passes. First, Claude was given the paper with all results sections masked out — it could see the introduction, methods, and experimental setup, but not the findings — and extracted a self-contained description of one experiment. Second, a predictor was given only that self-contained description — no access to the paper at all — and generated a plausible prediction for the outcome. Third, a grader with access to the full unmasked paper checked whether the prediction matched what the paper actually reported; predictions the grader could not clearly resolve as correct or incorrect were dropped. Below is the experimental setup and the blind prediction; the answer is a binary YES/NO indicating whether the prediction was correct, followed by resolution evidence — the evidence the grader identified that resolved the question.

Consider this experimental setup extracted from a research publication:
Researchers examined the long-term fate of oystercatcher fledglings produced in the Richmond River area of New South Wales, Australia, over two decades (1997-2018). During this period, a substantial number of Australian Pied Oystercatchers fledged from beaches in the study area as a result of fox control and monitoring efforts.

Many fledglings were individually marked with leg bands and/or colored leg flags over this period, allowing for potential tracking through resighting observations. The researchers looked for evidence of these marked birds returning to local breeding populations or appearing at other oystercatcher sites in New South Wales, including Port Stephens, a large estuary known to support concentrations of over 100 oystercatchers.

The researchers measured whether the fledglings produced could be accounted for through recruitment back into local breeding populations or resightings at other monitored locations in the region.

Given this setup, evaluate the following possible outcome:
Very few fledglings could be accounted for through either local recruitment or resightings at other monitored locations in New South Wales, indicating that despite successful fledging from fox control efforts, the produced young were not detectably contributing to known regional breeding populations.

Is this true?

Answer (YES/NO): YES